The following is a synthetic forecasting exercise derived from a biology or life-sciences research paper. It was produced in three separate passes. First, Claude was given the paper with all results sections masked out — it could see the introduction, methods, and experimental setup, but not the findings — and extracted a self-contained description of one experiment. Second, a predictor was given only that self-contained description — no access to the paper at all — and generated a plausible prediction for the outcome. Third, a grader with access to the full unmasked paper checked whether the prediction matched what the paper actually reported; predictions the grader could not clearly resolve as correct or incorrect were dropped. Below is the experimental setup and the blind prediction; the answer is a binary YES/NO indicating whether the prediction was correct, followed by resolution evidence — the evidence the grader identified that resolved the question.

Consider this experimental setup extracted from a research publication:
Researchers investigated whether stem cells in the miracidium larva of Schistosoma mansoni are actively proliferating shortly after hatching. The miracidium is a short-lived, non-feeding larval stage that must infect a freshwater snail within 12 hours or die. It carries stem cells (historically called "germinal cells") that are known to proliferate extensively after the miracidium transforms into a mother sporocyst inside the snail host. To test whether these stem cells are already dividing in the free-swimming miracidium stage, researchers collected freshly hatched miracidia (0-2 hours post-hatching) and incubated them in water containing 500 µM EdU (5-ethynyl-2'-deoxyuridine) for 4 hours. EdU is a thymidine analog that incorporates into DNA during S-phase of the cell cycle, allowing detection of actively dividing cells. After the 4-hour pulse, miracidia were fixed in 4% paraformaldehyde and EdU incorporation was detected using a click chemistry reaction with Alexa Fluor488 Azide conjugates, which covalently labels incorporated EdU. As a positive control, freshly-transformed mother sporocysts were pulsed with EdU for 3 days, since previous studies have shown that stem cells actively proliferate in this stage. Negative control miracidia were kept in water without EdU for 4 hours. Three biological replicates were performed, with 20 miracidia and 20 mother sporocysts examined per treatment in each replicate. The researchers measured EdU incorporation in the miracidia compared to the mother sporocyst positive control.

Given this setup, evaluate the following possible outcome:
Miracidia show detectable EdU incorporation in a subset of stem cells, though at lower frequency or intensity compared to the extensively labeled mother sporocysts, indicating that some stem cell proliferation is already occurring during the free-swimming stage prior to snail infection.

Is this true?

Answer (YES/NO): NO